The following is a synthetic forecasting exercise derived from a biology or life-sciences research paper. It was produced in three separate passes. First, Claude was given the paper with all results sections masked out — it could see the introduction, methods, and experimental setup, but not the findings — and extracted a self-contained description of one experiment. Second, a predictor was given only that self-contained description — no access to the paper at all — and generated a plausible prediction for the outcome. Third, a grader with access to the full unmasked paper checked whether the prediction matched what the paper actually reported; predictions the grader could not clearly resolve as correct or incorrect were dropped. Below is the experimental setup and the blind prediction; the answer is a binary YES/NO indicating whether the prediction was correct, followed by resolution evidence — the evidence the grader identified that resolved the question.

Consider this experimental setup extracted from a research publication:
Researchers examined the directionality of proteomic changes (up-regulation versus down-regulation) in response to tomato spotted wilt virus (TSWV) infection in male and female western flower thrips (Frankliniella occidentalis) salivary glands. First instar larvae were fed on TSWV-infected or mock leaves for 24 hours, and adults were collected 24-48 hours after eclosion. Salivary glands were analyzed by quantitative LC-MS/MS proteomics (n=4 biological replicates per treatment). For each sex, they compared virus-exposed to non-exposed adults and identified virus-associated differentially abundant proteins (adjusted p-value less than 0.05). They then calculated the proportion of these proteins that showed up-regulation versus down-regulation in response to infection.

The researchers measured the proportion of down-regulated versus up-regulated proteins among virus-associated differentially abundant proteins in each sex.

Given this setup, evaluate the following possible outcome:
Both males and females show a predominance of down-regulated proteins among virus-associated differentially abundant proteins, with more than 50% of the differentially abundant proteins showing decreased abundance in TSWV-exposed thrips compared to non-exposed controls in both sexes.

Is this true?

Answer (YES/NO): NO